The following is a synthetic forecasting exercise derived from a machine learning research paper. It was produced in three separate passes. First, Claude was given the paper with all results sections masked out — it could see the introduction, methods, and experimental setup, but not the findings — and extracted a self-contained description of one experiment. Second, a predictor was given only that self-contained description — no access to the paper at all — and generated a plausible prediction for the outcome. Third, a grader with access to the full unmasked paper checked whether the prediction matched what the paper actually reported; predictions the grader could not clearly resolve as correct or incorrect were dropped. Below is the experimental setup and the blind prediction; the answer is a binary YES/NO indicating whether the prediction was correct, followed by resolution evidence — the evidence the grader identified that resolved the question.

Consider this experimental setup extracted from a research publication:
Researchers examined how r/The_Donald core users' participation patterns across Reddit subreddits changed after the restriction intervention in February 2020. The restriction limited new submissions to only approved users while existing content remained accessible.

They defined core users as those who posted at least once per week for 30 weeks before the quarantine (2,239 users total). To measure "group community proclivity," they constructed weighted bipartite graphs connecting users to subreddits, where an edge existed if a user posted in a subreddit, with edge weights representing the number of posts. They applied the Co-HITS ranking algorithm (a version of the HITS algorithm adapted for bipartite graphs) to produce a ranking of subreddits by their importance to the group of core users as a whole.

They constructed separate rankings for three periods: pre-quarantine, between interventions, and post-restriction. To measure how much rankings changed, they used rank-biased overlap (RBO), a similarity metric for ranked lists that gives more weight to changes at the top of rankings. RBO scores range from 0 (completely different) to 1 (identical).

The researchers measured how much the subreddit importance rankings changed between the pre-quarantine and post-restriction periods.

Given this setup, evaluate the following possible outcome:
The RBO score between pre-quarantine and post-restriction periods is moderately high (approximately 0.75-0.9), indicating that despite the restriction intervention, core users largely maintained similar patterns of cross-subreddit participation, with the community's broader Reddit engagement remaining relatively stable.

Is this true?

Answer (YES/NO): NO